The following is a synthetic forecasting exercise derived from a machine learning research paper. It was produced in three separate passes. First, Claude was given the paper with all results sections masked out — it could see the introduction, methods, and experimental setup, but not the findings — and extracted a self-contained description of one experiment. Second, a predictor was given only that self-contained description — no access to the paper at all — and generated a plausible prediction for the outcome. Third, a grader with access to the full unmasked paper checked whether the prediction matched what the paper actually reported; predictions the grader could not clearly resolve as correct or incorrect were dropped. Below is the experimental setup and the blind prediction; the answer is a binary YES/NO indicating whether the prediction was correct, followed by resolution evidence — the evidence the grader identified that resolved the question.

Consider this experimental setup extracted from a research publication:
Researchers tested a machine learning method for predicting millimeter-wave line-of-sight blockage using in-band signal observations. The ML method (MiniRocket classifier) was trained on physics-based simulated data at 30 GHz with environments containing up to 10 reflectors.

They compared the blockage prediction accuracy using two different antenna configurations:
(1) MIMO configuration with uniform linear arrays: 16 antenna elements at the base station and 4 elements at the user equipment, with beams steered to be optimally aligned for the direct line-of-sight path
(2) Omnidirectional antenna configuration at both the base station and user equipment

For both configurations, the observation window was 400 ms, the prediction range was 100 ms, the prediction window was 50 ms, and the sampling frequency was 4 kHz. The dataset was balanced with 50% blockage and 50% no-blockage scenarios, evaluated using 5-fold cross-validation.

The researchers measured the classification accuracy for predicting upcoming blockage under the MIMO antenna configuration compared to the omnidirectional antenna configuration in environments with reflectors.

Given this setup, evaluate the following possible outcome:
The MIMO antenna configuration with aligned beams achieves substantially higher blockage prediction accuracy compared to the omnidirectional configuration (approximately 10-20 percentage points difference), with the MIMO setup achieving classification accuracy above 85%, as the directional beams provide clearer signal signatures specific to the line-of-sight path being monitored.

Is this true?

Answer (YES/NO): NO